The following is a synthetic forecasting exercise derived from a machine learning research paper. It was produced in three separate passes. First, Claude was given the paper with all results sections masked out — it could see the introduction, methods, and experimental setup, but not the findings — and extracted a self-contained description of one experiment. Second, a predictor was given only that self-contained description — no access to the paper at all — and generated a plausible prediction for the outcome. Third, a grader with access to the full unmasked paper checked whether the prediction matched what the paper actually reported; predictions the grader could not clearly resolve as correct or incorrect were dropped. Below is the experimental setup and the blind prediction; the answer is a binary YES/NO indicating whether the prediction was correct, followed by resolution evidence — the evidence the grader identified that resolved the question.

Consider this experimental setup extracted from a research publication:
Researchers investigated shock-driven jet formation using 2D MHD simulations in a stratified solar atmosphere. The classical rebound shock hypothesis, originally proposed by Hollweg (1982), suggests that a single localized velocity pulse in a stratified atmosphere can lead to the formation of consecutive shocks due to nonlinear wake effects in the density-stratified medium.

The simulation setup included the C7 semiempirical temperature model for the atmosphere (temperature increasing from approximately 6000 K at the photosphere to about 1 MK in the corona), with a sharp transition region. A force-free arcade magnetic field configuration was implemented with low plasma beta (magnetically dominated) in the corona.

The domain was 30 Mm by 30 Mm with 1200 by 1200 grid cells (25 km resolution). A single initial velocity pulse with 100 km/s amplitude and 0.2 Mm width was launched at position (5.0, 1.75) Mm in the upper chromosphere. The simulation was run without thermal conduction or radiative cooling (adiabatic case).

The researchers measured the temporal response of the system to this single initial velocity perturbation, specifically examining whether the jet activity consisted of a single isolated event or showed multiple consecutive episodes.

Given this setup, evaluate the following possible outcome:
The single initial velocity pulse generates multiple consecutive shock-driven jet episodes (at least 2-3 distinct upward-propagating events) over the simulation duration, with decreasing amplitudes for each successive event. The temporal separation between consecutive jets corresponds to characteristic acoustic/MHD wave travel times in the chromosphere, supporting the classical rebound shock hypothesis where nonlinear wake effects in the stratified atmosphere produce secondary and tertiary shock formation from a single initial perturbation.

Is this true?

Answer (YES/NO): YES